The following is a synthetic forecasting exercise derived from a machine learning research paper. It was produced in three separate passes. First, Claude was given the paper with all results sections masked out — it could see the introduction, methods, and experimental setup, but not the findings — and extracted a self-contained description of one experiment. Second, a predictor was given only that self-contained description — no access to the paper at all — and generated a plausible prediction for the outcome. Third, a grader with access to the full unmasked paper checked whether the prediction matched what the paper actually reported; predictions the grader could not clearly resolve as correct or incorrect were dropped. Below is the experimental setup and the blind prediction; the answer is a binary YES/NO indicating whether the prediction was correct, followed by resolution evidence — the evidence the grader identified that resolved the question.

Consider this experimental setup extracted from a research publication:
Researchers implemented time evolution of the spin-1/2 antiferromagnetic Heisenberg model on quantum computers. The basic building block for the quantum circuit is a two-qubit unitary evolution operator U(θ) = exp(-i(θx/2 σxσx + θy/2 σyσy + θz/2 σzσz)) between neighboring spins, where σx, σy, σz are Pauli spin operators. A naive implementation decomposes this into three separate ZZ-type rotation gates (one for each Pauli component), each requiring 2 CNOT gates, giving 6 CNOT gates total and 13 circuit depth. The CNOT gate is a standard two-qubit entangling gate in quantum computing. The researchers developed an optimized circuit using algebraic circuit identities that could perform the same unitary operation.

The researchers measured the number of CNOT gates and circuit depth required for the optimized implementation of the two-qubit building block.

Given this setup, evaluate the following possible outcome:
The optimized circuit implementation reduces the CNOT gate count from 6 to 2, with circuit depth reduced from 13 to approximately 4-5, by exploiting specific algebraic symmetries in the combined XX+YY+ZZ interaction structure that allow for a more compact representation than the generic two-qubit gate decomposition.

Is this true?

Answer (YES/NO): NO